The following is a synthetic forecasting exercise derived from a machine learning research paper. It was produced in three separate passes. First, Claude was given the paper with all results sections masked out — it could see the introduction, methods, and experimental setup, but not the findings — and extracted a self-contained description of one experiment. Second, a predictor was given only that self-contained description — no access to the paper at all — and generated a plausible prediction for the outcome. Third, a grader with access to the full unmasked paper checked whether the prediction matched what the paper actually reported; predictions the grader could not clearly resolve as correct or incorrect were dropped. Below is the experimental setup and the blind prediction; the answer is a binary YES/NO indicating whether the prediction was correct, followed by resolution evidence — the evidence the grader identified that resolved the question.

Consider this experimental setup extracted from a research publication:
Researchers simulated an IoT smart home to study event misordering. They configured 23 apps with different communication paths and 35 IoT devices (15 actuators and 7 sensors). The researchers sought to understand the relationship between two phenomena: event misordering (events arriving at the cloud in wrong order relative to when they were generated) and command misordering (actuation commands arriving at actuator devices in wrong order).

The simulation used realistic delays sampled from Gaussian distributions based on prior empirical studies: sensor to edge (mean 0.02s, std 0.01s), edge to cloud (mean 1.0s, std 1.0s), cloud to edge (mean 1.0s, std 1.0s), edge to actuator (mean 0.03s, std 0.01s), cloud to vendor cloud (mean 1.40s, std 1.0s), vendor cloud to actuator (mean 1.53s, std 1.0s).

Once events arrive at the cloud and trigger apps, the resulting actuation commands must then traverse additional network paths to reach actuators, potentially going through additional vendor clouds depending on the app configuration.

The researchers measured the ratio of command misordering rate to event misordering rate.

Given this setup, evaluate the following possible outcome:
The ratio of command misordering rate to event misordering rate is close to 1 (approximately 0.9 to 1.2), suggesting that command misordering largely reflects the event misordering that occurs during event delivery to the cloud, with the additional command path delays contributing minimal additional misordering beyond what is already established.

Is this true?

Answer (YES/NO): NO